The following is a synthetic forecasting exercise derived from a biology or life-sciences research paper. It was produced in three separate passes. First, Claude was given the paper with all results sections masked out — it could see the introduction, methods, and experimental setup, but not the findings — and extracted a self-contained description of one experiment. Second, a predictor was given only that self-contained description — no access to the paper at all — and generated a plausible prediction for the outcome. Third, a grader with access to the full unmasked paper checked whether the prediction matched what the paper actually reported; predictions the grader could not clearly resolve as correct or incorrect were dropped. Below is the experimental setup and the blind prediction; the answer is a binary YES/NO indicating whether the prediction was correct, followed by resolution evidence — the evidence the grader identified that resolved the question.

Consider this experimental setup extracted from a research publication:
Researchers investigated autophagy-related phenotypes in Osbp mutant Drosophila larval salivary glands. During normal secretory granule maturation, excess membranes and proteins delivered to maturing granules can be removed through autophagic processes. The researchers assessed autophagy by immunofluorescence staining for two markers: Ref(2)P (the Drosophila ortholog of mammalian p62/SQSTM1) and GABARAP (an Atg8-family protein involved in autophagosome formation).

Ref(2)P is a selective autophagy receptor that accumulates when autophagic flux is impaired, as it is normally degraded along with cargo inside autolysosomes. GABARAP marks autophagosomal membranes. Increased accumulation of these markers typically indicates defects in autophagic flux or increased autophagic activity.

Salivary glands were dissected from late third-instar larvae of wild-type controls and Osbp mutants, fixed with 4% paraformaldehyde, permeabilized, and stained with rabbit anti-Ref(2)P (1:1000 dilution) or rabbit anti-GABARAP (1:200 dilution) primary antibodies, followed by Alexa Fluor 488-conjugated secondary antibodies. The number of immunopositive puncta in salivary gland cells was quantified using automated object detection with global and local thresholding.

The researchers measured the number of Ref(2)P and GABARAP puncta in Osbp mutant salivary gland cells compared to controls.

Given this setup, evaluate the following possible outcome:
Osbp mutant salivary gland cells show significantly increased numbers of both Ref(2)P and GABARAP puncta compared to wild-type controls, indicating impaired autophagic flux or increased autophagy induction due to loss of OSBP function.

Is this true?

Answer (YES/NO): YES